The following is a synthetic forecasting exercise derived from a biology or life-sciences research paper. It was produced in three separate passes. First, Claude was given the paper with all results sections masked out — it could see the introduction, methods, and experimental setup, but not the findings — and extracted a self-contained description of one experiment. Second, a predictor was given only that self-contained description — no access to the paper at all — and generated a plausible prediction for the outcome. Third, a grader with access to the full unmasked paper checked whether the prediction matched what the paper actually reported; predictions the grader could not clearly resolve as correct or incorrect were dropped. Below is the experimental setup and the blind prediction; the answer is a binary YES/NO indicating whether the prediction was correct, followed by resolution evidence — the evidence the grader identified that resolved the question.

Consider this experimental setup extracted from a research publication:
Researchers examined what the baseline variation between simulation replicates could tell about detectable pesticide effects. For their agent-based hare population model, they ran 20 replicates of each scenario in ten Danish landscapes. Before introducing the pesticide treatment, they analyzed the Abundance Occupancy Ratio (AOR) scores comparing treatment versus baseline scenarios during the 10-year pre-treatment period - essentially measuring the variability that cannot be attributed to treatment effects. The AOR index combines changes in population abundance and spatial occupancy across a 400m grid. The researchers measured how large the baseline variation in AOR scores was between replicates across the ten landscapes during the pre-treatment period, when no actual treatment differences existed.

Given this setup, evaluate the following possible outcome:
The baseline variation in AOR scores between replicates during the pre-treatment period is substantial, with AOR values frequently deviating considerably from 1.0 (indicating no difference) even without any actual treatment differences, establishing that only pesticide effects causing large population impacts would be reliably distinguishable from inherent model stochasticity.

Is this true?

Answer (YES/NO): NO